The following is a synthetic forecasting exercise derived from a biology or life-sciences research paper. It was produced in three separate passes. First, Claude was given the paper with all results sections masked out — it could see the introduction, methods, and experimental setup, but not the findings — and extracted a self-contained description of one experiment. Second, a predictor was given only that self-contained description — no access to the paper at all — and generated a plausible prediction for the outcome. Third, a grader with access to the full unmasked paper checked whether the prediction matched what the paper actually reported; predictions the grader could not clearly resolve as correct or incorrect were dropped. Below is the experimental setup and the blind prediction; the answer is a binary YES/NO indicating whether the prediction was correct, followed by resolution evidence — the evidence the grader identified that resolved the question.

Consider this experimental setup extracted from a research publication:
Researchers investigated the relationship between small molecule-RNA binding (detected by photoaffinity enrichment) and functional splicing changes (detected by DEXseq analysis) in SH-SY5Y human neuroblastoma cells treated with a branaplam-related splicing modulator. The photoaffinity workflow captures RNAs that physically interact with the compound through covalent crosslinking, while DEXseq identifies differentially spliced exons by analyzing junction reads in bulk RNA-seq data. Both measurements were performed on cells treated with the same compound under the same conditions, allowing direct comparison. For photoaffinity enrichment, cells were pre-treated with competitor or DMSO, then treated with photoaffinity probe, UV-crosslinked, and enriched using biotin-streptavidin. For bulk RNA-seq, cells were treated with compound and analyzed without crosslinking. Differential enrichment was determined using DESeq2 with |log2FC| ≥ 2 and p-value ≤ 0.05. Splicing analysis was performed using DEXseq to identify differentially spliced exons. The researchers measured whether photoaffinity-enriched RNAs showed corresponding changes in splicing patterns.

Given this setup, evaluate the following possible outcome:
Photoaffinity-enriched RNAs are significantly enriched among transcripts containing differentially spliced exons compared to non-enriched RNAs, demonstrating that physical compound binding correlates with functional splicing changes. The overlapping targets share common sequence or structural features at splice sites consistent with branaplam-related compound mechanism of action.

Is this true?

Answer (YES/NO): NO